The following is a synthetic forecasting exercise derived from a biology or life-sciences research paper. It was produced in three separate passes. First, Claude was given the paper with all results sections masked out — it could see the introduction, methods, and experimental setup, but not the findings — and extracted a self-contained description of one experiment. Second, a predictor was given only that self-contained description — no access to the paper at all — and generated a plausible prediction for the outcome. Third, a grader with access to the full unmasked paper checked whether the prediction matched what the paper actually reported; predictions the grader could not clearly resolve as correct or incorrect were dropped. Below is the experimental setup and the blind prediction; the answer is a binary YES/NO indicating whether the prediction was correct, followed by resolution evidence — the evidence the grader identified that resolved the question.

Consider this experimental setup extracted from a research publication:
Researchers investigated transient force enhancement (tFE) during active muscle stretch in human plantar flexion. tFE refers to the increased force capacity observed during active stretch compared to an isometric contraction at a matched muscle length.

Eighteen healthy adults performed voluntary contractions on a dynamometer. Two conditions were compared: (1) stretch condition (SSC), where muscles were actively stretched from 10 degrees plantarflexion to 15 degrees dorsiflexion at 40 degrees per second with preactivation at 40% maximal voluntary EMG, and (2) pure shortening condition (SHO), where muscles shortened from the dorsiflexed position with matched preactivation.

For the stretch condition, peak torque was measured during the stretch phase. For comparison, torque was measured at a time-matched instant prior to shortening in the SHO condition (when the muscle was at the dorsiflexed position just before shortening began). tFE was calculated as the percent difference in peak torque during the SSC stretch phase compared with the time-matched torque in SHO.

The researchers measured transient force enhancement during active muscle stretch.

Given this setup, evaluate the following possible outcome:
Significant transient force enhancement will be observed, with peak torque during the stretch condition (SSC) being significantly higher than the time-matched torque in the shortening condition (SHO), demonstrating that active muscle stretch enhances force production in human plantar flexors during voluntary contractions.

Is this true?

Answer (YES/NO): YES